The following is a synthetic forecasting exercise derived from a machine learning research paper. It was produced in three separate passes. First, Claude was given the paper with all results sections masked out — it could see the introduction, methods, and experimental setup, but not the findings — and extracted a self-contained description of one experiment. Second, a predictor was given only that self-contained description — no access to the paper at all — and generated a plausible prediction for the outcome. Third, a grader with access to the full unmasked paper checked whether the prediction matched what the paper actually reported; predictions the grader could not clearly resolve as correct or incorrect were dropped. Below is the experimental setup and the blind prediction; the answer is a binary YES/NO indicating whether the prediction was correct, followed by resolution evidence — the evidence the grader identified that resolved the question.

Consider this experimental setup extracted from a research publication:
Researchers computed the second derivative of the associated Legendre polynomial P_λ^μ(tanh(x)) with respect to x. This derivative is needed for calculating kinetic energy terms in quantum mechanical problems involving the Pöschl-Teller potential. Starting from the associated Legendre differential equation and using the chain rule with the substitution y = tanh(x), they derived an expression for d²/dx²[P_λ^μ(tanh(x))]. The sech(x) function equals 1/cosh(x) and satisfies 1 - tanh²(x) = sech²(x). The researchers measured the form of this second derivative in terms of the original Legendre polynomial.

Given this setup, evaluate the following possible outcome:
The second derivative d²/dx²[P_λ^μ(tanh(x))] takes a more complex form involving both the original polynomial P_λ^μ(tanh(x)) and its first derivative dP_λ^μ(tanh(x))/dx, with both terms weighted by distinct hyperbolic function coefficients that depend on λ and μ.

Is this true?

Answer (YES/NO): NO